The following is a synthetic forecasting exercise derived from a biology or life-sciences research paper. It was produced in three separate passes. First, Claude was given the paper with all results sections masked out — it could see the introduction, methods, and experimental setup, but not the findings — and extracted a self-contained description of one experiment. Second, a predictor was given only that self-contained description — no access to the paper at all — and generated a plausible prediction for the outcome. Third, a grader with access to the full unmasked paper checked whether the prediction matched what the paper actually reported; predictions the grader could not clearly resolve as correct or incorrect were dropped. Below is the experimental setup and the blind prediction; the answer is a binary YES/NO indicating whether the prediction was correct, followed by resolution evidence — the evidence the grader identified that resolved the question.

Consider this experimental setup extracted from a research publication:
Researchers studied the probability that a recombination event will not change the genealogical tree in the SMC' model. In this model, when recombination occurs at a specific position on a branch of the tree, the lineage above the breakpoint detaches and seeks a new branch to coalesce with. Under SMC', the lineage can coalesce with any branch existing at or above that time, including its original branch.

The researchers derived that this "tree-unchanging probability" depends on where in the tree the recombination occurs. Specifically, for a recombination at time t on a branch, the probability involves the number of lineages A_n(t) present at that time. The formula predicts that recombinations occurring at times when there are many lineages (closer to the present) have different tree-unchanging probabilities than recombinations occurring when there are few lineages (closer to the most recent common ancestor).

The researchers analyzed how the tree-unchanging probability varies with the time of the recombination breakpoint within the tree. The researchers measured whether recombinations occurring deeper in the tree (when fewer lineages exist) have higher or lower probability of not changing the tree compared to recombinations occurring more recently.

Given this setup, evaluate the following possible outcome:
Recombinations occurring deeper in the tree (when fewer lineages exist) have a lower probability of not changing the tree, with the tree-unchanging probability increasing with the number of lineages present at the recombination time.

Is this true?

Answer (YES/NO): NO